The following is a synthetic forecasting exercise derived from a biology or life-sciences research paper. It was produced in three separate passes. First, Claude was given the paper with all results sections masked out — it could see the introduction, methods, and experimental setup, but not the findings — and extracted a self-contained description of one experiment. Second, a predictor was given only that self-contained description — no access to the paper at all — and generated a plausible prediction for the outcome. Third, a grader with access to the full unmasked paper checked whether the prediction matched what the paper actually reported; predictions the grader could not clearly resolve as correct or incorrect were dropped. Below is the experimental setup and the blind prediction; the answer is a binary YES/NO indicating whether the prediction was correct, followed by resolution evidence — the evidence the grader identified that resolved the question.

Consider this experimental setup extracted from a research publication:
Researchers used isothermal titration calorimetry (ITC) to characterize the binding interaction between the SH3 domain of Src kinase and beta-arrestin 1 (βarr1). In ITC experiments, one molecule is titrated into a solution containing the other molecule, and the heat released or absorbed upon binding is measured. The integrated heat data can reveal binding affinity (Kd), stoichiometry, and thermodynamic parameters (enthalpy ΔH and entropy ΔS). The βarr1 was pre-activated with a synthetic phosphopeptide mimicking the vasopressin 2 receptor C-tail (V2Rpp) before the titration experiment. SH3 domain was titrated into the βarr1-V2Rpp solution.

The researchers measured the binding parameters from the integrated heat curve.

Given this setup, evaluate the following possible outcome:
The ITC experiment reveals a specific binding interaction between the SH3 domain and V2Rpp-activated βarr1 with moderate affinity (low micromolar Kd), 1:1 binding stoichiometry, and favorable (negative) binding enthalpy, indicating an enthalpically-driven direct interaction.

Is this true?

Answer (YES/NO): NO